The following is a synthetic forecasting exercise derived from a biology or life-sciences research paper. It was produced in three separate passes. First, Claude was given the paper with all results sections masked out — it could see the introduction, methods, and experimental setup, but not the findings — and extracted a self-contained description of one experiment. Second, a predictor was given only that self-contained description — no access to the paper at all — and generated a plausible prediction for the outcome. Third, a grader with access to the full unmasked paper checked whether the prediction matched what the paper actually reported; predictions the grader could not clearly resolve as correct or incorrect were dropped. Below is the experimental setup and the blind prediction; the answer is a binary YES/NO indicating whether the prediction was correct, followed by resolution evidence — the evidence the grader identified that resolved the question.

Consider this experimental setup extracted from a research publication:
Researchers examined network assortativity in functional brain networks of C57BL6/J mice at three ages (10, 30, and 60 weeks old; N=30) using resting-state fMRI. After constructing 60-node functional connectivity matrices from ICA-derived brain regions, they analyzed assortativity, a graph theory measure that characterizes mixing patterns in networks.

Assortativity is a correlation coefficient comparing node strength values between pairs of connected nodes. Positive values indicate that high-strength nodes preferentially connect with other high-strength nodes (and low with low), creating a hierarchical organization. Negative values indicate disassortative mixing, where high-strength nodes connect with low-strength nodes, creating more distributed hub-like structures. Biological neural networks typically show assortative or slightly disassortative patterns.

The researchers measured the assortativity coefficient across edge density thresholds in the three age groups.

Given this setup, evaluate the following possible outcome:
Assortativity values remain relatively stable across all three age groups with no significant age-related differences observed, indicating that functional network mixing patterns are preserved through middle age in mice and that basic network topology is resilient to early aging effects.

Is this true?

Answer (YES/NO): NO